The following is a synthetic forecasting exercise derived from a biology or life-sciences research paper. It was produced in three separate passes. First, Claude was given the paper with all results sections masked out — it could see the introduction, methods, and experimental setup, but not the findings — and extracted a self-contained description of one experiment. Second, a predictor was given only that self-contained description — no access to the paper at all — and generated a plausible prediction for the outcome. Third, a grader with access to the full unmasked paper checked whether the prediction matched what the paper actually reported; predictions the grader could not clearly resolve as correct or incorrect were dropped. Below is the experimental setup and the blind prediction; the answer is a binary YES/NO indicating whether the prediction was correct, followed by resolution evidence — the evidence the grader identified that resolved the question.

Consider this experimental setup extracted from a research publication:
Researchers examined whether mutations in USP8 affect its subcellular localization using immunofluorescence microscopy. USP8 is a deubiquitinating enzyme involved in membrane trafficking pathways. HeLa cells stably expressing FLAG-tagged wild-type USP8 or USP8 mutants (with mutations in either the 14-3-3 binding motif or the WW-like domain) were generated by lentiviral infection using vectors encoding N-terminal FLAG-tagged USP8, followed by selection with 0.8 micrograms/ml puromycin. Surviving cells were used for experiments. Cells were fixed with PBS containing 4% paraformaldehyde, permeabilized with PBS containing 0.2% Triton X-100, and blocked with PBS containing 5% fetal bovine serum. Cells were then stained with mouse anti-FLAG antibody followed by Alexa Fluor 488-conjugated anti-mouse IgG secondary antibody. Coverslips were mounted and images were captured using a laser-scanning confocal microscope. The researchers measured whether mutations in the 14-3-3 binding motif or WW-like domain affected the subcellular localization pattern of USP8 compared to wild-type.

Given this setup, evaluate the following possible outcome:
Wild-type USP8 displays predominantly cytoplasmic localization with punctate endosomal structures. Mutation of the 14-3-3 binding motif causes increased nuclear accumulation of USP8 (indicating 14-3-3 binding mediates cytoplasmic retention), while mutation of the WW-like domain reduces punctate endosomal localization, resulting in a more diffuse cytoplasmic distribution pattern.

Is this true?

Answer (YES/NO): NO